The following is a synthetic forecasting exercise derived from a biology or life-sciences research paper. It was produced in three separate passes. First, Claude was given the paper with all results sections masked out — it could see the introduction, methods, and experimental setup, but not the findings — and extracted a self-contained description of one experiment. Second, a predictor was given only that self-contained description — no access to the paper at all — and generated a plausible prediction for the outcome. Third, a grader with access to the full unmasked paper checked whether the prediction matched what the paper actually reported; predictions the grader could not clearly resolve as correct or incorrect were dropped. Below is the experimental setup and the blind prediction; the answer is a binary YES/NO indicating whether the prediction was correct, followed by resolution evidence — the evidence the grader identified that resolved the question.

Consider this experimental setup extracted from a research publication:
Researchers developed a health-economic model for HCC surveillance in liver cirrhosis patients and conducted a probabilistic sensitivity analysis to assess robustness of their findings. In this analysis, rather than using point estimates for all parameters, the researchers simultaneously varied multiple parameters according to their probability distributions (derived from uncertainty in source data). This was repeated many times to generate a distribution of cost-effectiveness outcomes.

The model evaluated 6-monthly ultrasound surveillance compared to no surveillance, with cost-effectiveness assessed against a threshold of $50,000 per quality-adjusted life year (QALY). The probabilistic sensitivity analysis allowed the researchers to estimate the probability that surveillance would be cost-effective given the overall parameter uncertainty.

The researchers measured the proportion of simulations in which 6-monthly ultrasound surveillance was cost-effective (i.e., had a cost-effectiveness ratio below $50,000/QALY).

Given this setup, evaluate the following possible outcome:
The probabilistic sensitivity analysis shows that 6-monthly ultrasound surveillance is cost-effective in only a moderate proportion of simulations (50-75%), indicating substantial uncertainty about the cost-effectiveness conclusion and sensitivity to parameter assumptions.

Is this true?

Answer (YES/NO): NO